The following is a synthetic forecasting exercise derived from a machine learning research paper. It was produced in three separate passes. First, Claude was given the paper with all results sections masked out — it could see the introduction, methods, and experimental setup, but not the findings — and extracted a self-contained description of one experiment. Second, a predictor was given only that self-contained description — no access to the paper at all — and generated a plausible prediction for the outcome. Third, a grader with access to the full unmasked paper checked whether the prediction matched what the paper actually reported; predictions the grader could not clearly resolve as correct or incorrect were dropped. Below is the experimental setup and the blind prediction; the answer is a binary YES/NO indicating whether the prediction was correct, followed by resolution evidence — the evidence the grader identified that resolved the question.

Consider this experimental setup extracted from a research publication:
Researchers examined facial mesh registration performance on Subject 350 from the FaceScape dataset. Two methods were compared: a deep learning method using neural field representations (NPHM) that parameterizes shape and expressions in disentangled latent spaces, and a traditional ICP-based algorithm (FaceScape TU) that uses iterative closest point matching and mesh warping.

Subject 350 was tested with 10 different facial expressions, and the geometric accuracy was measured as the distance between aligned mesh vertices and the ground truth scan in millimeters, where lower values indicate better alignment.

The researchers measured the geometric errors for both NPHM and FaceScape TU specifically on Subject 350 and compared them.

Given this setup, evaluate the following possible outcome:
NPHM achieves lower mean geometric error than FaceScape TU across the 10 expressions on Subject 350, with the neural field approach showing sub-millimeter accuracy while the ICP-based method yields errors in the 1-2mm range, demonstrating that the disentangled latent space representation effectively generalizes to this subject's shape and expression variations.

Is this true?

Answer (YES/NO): NO